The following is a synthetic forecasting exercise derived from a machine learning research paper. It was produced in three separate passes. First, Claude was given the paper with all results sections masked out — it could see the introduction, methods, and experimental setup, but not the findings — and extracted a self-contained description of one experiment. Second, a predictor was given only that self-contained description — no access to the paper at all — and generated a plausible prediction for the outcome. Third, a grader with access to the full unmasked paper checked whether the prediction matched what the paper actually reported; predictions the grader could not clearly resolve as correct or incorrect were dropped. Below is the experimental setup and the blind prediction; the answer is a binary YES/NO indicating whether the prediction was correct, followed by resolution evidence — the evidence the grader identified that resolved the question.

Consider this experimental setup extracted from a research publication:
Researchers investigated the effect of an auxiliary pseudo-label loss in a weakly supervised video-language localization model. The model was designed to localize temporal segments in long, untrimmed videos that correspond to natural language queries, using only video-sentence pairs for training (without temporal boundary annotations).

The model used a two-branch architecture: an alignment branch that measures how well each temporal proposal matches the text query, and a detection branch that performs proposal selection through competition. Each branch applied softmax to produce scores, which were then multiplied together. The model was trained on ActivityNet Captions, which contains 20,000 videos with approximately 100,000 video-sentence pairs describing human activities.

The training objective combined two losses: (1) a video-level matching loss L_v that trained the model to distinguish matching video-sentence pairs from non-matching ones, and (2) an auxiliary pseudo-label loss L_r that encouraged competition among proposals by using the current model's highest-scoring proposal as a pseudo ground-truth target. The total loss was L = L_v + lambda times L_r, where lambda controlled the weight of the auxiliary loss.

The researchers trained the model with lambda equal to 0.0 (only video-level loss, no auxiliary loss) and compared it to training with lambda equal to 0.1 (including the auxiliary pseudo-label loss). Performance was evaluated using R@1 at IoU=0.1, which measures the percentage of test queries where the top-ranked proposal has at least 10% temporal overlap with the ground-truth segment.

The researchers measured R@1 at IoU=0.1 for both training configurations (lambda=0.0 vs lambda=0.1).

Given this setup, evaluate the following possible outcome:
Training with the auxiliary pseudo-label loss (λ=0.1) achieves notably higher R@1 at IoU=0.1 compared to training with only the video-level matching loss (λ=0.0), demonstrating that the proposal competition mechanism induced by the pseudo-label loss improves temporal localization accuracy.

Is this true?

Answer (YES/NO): YES